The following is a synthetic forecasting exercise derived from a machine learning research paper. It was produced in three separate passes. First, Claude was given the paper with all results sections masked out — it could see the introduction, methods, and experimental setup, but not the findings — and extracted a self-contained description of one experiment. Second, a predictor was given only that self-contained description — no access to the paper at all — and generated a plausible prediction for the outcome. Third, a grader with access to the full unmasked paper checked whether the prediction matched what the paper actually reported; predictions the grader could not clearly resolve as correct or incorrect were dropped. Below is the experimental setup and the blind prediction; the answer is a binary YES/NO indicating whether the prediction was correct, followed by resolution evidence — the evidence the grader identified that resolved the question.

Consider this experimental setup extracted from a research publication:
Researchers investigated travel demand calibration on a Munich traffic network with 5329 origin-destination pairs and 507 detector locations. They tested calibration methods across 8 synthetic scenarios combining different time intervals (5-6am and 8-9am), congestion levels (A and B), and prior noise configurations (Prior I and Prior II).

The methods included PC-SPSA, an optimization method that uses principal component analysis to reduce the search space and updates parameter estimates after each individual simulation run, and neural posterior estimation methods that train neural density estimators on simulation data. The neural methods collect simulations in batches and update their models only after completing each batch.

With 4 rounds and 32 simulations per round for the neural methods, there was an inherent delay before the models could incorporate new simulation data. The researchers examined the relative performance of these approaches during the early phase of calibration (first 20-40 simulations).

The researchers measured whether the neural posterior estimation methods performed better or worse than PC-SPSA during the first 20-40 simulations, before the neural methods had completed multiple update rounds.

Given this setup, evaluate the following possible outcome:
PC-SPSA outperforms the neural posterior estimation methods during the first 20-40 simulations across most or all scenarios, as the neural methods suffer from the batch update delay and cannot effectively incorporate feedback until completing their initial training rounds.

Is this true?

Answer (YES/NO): NO